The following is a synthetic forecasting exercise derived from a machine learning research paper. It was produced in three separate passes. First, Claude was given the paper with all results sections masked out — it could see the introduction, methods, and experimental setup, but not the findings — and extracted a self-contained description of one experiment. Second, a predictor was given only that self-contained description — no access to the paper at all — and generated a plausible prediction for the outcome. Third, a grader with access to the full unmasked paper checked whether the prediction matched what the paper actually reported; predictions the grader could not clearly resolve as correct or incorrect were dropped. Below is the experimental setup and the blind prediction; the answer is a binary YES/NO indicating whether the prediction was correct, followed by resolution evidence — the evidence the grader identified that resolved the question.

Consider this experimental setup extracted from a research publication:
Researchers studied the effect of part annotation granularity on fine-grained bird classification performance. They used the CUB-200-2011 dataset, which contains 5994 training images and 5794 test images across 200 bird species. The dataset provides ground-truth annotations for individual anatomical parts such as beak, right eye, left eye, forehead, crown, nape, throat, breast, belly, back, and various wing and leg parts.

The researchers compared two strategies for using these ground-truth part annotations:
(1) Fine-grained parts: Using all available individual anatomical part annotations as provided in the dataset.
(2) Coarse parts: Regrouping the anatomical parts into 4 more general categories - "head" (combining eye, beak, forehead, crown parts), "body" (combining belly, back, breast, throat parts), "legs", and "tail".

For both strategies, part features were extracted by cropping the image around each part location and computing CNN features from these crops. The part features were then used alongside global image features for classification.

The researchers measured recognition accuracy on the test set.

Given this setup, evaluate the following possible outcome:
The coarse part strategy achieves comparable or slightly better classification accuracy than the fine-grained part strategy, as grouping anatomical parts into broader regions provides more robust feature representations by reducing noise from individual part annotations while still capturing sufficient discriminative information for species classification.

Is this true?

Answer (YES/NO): YES